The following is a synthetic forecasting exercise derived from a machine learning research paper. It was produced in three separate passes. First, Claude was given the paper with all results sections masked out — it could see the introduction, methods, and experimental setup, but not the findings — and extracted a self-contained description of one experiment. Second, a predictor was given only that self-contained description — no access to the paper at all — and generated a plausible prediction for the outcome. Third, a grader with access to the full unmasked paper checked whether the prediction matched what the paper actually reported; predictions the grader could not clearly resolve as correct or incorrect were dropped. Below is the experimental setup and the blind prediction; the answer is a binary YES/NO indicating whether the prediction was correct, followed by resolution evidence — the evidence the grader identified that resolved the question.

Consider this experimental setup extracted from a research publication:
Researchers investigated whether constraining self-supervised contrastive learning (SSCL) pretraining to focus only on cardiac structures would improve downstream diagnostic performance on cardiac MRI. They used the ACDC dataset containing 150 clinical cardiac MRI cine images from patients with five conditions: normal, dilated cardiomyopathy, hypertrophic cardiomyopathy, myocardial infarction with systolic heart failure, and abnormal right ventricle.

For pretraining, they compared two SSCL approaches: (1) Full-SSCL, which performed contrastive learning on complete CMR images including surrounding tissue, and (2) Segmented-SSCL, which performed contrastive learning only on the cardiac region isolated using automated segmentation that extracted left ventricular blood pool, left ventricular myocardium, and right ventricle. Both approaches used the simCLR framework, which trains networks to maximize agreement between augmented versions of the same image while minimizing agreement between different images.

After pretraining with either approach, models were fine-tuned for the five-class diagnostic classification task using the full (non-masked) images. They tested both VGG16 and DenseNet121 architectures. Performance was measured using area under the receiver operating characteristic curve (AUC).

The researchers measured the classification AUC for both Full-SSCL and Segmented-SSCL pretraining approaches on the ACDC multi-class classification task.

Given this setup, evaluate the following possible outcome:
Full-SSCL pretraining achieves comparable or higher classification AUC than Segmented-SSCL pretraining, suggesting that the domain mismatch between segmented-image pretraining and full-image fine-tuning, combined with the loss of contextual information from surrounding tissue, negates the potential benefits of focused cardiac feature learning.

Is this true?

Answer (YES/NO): YES